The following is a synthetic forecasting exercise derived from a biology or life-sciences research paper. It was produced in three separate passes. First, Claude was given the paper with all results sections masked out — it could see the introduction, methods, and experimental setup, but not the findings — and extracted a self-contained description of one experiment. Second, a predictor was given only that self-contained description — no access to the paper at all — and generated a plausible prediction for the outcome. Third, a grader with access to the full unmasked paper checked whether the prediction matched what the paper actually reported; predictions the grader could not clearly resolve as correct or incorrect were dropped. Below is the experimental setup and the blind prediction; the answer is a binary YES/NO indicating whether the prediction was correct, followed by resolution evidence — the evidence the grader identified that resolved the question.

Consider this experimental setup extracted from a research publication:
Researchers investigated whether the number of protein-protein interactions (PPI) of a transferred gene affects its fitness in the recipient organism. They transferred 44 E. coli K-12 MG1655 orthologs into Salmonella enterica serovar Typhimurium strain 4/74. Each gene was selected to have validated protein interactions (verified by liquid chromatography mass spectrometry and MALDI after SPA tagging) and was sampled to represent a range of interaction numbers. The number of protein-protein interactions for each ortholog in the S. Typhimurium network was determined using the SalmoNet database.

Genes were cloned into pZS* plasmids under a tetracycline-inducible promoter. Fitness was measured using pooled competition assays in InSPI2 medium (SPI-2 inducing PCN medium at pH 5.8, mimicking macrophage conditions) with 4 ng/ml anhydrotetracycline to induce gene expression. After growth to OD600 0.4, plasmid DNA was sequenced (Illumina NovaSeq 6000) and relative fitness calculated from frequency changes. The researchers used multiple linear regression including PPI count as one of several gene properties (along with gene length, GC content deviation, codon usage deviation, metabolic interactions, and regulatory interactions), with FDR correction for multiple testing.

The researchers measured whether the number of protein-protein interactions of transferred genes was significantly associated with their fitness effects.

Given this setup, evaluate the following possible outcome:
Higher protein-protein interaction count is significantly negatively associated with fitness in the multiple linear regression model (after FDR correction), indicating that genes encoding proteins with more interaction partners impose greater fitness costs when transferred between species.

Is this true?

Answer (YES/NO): NO